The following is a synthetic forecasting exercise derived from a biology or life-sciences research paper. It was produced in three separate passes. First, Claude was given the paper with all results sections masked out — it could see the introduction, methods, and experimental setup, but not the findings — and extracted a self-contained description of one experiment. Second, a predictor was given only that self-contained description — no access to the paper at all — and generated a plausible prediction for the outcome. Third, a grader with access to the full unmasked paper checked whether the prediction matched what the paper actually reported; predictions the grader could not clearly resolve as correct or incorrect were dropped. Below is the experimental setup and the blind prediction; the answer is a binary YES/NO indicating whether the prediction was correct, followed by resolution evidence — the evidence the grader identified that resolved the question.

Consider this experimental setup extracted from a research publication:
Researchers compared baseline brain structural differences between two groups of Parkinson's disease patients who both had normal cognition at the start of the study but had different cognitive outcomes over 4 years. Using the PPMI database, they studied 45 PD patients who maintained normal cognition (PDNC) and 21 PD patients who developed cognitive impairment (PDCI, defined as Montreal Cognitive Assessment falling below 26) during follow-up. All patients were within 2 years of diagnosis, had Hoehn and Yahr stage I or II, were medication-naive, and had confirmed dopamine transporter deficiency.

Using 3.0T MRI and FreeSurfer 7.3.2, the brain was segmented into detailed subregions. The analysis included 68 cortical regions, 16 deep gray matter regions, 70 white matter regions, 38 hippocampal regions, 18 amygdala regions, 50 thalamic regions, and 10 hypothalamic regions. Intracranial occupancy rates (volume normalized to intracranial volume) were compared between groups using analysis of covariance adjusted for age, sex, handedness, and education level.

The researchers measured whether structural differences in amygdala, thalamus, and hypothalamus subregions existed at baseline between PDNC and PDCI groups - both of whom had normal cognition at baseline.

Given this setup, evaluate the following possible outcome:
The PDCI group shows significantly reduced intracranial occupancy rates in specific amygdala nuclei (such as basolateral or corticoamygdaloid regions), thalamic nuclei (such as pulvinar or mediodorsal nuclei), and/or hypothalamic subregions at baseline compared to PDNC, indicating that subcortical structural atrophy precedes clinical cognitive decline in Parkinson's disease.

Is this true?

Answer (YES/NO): NO